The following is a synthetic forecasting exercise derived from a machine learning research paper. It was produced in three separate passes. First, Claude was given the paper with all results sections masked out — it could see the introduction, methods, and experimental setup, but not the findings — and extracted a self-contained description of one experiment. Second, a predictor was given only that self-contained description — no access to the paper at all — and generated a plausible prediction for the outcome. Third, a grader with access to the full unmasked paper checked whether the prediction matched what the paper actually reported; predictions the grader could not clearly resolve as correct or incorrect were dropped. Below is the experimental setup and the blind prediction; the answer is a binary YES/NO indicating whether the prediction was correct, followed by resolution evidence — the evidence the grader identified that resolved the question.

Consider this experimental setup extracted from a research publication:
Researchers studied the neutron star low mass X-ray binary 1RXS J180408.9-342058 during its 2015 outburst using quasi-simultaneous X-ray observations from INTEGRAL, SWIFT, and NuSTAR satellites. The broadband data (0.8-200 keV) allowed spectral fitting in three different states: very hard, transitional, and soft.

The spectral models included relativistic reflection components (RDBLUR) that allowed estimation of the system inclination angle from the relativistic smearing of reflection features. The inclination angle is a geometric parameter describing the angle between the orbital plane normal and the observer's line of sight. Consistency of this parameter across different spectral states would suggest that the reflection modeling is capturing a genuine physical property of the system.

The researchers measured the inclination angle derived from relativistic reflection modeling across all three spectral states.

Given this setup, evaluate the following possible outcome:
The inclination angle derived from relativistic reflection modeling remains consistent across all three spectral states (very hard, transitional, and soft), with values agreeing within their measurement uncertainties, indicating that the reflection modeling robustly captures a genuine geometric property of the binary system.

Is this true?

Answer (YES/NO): YES